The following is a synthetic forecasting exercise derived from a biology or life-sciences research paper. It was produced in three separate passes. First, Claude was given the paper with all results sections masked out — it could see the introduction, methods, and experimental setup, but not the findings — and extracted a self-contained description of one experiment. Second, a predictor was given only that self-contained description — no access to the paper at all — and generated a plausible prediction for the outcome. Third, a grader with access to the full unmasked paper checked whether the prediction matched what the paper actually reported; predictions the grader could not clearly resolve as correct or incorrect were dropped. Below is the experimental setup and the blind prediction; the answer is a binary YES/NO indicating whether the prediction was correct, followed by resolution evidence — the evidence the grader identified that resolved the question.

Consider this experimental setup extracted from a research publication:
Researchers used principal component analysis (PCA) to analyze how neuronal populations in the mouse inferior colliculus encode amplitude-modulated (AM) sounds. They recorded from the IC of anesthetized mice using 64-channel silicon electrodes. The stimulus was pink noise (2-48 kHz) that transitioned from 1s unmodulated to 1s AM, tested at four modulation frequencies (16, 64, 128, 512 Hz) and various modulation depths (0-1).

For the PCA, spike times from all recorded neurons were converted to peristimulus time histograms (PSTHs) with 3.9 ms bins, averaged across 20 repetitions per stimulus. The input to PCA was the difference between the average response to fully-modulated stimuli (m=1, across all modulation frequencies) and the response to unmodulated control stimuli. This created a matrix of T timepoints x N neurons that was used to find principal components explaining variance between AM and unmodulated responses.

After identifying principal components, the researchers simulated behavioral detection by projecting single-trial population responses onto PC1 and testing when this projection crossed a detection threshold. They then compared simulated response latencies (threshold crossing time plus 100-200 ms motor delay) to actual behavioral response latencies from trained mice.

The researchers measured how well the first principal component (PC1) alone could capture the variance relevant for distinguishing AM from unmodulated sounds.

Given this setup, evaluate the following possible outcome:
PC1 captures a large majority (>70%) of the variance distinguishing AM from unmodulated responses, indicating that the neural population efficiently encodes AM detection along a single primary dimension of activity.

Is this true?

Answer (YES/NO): NO